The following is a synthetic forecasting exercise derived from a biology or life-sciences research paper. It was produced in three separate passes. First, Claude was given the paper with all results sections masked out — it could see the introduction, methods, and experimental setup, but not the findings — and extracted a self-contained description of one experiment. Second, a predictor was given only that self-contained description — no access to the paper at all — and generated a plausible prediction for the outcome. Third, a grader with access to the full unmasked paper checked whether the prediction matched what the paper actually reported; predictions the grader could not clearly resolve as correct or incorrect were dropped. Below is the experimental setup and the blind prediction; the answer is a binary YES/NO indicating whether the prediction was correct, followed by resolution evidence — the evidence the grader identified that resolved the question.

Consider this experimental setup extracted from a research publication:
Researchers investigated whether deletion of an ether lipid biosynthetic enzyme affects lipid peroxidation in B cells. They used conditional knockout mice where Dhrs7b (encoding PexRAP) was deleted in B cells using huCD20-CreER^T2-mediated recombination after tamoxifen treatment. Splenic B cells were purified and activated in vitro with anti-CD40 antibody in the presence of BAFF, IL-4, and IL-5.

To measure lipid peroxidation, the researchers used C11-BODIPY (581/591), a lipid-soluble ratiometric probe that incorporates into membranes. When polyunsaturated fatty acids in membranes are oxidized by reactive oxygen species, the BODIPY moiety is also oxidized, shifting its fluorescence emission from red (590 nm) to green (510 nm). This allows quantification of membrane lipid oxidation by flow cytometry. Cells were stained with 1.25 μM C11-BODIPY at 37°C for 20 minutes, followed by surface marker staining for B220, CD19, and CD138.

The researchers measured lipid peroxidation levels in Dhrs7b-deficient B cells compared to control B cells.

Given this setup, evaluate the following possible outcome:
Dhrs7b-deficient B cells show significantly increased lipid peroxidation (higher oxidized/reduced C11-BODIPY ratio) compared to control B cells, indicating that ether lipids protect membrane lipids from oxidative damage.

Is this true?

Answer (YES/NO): YES